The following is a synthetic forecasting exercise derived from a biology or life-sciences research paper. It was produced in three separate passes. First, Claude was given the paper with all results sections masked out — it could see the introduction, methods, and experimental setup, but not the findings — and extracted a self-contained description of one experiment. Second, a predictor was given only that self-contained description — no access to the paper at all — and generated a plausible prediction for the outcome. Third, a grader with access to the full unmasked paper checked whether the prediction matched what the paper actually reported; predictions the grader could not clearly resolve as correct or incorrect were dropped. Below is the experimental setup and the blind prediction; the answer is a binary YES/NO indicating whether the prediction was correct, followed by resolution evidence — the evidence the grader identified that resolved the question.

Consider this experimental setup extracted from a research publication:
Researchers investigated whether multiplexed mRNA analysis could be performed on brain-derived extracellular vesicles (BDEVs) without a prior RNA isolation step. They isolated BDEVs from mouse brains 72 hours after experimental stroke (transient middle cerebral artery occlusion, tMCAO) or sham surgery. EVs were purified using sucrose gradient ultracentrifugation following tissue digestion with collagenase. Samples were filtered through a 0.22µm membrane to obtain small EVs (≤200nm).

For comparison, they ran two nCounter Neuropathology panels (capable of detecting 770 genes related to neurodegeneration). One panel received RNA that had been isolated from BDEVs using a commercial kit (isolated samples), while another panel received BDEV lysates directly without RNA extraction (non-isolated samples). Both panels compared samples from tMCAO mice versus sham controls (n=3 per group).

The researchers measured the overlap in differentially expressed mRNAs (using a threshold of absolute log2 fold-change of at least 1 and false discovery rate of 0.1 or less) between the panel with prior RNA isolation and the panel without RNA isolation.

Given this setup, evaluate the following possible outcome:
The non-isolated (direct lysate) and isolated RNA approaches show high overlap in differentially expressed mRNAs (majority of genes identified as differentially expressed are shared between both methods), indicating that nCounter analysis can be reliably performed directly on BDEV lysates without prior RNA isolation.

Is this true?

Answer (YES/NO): YES